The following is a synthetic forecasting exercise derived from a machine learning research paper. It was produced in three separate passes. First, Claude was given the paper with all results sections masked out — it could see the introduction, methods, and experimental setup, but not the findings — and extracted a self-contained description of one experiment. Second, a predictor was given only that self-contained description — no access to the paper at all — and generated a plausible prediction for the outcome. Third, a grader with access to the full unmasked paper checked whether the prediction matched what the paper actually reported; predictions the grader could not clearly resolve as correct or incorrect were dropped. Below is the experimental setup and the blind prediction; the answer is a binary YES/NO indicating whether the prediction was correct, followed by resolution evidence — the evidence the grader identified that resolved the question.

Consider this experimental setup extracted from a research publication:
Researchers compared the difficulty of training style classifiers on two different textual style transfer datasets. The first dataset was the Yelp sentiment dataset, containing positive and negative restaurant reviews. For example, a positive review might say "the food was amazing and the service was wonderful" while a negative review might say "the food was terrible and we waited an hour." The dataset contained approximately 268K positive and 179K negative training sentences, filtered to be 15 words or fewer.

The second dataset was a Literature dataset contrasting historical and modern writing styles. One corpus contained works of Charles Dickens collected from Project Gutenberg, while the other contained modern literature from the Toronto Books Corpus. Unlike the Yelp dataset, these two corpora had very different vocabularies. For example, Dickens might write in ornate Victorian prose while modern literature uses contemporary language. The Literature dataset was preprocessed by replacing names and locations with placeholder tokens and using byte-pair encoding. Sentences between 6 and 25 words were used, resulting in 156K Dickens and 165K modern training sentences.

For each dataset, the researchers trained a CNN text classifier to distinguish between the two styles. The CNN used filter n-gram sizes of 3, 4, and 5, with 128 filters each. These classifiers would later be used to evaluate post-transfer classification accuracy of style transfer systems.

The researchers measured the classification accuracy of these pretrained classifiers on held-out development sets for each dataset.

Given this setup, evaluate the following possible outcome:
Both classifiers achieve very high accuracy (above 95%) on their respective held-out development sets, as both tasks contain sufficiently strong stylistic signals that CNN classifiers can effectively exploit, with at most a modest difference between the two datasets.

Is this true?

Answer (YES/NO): NO